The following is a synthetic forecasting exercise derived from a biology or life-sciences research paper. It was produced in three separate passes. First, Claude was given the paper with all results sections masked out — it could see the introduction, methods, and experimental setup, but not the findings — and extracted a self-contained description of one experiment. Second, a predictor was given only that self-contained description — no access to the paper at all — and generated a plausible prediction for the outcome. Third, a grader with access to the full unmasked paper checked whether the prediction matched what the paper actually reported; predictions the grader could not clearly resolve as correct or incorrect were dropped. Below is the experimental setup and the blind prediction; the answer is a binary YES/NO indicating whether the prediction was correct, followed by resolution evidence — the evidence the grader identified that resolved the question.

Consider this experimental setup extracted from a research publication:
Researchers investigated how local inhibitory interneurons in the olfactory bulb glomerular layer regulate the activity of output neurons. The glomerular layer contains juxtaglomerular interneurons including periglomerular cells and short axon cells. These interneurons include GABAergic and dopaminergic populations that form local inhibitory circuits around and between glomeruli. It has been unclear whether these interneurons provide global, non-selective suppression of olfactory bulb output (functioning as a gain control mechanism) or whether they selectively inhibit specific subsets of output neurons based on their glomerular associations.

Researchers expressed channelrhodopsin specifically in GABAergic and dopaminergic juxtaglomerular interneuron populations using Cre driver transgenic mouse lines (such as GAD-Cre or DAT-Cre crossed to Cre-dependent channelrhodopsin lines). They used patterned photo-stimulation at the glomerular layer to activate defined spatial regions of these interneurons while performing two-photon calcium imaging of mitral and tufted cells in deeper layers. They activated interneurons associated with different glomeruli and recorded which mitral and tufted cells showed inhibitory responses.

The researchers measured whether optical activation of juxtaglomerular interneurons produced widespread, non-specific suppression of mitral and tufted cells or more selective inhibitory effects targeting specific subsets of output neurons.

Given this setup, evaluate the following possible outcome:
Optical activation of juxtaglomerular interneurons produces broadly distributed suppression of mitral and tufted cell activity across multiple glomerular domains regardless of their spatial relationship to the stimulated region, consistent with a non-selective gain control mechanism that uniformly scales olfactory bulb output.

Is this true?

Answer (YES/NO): NO